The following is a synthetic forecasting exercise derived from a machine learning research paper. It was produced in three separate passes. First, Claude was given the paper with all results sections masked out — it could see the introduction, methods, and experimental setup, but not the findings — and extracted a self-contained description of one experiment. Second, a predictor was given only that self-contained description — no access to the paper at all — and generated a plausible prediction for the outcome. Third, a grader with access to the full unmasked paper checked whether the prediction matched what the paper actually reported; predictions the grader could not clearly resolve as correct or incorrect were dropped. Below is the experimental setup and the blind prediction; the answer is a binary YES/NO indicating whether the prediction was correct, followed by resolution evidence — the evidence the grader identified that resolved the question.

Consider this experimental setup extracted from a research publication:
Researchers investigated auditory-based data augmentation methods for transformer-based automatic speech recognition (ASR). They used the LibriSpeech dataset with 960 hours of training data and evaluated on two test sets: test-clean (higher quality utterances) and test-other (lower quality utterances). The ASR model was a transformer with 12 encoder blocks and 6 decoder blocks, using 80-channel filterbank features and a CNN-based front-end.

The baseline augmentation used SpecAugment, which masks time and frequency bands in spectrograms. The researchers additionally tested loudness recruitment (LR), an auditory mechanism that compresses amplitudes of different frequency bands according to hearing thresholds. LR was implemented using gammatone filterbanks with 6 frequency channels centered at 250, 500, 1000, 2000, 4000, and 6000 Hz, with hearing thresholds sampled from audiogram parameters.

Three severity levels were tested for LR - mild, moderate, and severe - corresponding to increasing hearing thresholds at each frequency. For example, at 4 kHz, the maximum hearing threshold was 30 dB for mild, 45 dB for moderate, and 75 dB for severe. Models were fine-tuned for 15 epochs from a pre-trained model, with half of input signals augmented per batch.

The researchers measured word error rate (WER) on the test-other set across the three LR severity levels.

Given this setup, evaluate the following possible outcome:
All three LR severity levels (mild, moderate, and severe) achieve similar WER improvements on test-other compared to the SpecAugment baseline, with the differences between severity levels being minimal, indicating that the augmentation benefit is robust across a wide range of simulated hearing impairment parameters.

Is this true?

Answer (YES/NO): NO